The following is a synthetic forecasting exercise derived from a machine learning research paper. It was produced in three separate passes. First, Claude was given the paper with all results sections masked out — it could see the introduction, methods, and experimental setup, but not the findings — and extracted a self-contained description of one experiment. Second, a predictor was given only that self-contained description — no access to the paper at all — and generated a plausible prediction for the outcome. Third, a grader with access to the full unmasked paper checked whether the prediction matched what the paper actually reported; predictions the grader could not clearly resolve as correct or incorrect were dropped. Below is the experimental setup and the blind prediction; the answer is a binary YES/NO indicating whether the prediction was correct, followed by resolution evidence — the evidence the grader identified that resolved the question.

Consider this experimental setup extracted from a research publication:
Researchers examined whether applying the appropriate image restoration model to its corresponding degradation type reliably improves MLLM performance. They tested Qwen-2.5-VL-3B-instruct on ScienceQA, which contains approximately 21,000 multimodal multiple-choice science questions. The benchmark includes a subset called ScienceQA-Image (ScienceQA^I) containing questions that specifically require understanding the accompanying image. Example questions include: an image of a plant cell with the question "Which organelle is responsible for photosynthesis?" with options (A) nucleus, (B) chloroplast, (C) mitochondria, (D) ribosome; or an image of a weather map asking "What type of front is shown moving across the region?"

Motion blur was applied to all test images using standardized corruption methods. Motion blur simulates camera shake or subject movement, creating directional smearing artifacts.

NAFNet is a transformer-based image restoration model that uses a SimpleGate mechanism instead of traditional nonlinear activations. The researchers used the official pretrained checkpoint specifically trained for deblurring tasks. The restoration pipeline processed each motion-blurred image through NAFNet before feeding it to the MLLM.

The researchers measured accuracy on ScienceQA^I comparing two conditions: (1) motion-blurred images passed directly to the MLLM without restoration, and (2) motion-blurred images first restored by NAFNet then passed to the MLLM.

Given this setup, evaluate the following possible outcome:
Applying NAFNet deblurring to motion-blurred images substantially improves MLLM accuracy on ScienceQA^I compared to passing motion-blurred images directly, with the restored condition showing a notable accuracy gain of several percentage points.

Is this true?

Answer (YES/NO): NO